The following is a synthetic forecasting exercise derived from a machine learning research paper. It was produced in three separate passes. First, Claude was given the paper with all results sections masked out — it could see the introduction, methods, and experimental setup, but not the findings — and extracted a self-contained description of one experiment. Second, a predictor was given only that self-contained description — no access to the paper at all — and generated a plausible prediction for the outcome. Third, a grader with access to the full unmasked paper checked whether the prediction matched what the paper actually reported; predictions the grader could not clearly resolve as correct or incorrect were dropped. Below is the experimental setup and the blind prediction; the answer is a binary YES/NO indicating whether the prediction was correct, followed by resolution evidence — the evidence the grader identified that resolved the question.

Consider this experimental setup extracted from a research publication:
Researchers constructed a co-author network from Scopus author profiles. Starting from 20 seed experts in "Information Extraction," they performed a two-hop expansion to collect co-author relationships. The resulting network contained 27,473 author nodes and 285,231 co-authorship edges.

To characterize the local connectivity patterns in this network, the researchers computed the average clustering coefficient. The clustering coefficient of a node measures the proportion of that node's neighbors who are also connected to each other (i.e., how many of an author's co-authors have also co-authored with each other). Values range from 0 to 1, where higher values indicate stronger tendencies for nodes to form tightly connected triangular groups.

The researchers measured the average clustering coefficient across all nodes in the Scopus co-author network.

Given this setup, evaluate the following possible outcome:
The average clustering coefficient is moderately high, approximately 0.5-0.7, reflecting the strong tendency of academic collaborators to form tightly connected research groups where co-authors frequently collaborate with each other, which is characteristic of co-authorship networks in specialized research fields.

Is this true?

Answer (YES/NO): NO